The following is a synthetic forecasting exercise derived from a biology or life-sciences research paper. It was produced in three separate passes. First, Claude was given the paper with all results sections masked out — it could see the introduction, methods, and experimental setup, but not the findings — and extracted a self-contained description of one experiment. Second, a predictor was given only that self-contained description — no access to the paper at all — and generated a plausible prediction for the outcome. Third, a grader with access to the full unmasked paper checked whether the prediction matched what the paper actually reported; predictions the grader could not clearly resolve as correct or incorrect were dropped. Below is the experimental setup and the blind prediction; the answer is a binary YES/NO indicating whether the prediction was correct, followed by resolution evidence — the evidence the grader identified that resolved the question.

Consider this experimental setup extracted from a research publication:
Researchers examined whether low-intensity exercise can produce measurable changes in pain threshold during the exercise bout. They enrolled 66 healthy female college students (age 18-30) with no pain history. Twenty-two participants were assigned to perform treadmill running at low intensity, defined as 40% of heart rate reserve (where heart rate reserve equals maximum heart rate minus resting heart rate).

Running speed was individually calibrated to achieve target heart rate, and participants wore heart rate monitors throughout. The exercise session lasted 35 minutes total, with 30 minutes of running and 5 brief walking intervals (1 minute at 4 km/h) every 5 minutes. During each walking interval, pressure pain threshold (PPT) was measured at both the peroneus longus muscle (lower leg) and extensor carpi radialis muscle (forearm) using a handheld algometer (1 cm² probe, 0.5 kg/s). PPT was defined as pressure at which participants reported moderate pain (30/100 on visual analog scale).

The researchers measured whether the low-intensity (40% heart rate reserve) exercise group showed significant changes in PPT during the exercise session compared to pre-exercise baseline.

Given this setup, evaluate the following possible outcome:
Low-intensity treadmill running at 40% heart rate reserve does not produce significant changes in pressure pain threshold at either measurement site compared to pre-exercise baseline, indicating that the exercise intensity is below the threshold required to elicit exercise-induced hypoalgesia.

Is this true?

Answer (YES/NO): NO